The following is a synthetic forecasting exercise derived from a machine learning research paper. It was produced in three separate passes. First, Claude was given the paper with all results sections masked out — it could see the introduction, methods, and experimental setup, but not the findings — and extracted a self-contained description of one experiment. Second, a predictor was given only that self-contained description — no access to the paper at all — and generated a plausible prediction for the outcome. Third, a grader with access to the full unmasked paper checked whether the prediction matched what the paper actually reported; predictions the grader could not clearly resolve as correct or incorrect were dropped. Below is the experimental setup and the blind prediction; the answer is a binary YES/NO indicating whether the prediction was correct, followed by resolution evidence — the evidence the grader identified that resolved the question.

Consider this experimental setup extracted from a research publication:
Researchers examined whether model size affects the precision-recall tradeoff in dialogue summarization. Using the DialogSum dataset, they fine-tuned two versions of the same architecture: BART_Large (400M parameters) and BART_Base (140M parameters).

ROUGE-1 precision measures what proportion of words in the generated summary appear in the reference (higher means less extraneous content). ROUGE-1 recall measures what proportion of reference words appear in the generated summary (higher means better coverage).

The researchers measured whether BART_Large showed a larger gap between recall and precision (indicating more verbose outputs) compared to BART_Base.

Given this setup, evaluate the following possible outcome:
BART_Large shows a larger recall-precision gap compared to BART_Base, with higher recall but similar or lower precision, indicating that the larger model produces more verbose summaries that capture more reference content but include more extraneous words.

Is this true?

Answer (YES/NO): YES